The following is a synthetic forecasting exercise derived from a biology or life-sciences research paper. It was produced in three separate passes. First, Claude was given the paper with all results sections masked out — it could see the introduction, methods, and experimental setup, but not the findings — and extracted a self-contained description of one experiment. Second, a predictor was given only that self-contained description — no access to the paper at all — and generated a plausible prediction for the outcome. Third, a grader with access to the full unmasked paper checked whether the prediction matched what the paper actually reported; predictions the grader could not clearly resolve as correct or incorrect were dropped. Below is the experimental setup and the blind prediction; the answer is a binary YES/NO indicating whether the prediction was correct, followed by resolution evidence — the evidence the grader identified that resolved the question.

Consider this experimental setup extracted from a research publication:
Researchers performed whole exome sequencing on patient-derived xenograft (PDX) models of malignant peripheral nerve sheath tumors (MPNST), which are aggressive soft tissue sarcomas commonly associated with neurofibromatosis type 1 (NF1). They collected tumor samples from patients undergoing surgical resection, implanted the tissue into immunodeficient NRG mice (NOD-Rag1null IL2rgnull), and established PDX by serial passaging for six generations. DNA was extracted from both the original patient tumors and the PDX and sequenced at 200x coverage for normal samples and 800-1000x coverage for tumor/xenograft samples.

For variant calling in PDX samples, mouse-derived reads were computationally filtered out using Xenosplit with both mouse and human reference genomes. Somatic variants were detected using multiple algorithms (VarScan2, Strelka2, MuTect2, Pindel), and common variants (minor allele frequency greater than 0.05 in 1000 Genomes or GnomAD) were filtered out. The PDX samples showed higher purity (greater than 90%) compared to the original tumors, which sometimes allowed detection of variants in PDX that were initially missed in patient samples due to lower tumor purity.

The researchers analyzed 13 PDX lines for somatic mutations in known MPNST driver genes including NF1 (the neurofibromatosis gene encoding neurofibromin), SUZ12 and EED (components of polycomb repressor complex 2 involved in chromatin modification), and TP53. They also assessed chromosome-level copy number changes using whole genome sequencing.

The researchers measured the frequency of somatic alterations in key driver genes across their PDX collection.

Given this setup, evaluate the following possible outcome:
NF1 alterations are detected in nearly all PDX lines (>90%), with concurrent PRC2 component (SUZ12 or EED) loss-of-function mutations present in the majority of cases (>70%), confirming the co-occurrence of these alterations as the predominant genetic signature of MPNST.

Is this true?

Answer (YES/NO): NO